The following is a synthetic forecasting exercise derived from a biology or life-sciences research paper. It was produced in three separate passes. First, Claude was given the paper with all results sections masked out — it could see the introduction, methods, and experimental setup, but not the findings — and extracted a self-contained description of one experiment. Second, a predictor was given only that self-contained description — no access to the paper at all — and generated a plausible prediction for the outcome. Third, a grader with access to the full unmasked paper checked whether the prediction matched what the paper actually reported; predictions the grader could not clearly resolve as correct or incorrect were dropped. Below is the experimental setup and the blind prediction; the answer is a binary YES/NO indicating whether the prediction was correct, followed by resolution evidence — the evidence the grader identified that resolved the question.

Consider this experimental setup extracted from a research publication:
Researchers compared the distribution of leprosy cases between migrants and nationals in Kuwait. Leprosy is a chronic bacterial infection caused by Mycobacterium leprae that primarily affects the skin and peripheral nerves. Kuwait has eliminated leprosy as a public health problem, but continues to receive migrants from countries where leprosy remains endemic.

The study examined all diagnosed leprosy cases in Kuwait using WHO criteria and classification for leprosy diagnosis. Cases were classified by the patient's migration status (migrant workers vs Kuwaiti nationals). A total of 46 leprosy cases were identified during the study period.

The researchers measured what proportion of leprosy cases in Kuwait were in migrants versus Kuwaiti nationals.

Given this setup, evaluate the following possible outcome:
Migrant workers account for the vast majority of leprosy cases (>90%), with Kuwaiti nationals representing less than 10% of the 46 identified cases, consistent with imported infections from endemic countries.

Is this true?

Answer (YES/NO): NO